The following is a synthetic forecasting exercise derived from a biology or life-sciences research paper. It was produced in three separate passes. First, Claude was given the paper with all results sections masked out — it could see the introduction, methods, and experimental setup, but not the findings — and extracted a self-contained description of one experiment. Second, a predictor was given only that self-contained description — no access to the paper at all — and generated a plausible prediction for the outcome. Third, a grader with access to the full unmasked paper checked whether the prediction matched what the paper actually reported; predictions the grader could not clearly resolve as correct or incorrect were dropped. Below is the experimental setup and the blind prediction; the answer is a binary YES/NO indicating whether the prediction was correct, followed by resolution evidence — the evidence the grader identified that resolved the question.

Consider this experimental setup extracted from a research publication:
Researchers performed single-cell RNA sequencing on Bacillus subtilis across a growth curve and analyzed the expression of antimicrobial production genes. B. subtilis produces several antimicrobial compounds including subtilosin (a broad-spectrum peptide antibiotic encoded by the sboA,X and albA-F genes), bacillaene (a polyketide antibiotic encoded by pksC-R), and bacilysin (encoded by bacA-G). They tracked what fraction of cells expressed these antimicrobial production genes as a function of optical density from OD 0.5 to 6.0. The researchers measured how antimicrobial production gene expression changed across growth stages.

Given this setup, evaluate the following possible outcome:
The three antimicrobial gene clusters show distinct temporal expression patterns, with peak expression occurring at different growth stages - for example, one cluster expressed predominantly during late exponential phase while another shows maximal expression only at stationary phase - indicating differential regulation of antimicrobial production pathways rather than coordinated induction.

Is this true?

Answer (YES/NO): YES